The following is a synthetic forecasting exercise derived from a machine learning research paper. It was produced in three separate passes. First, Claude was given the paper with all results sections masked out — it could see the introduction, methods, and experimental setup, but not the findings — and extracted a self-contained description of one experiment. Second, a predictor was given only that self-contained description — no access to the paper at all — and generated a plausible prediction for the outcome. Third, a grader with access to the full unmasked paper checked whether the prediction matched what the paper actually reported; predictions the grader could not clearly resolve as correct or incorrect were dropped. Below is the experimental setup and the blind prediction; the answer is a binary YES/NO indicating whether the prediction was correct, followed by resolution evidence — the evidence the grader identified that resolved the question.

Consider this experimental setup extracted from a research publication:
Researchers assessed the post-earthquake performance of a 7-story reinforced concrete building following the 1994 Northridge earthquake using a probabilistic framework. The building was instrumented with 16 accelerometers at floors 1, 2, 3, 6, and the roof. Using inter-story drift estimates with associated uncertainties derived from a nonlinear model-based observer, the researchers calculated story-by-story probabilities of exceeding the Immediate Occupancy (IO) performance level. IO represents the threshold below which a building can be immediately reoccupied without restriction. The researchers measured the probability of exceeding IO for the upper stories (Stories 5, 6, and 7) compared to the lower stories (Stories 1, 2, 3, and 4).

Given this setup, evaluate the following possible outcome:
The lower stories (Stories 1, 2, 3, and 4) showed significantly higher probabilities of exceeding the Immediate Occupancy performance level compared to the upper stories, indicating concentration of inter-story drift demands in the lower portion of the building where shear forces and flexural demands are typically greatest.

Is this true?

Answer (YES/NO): YES